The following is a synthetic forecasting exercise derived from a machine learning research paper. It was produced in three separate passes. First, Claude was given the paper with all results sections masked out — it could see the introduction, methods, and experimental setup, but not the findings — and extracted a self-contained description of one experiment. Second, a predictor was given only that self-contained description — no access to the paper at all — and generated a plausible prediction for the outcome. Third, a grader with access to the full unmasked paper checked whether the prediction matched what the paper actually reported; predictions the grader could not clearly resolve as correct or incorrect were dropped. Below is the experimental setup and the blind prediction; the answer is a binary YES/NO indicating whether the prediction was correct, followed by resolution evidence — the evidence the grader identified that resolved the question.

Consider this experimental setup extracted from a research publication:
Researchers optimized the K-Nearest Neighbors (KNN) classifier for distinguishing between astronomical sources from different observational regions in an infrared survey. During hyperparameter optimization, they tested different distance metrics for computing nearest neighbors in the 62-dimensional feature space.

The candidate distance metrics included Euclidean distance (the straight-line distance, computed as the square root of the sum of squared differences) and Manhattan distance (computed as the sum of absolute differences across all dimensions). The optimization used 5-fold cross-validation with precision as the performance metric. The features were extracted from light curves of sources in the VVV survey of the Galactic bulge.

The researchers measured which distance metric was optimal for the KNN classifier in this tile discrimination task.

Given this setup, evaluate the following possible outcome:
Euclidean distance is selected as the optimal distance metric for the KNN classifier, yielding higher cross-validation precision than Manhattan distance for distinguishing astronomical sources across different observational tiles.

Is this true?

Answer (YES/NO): NO